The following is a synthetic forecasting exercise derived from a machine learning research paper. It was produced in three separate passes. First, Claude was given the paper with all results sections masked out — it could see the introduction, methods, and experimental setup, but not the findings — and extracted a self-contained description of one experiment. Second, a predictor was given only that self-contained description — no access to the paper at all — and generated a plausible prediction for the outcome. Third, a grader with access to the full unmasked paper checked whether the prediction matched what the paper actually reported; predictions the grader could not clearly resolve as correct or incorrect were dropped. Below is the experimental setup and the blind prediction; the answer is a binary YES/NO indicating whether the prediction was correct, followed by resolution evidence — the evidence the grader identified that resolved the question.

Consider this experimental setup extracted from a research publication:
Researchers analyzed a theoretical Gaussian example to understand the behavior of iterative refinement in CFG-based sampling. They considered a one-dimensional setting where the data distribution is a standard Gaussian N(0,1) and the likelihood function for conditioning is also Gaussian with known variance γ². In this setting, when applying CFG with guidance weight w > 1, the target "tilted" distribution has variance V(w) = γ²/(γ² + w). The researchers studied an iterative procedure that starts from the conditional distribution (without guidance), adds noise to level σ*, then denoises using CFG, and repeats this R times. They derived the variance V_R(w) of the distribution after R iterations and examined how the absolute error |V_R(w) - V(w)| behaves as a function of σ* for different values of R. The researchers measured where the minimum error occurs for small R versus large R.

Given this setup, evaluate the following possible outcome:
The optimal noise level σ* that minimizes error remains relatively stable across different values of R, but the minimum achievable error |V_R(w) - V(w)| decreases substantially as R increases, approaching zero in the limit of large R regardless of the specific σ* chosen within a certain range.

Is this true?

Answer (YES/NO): NO